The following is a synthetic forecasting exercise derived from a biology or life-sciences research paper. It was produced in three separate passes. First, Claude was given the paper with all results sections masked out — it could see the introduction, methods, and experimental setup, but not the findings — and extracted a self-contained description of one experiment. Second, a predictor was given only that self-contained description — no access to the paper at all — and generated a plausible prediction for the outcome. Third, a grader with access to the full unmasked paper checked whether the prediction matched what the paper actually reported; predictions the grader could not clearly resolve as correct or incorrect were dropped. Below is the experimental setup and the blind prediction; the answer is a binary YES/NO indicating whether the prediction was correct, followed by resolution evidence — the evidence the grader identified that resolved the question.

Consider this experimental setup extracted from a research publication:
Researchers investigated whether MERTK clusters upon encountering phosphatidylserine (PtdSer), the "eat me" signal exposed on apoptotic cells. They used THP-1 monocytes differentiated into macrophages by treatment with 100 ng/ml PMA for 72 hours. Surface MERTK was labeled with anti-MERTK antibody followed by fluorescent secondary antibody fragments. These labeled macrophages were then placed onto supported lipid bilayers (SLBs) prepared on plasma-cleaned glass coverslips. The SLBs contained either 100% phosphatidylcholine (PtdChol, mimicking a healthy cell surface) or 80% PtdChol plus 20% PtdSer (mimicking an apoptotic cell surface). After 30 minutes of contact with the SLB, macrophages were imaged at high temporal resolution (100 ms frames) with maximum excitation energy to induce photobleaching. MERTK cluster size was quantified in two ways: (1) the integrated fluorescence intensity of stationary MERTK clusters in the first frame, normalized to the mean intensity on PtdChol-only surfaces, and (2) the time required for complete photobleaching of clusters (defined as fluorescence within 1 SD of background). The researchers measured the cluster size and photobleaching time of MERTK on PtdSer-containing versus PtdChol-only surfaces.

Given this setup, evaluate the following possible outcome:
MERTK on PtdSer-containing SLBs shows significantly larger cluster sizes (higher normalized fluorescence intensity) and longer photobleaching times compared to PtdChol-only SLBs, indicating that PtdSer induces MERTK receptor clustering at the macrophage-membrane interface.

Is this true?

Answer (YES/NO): YES